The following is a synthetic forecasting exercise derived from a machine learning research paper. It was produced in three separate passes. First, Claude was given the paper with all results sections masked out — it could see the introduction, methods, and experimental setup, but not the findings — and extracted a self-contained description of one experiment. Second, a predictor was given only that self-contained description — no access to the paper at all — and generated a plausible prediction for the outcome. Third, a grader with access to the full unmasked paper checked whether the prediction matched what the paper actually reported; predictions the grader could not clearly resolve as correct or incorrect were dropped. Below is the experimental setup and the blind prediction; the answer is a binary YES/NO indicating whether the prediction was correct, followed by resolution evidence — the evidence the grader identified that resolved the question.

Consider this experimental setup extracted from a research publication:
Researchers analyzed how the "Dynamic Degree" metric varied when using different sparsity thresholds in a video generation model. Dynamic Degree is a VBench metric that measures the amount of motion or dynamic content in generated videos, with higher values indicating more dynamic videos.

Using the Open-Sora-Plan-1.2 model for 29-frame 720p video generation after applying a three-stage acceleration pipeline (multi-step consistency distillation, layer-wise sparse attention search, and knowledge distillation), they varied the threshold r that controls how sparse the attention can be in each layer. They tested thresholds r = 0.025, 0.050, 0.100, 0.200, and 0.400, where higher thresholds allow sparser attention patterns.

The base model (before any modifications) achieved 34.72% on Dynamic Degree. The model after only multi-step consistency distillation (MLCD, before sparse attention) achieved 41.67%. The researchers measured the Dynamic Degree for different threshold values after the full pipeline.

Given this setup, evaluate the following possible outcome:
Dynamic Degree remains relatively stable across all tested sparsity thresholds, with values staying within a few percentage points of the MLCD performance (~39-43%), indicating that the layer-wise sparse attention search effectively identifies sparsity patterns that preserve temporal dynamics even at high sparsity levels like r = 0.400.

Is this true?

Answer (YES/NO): NO